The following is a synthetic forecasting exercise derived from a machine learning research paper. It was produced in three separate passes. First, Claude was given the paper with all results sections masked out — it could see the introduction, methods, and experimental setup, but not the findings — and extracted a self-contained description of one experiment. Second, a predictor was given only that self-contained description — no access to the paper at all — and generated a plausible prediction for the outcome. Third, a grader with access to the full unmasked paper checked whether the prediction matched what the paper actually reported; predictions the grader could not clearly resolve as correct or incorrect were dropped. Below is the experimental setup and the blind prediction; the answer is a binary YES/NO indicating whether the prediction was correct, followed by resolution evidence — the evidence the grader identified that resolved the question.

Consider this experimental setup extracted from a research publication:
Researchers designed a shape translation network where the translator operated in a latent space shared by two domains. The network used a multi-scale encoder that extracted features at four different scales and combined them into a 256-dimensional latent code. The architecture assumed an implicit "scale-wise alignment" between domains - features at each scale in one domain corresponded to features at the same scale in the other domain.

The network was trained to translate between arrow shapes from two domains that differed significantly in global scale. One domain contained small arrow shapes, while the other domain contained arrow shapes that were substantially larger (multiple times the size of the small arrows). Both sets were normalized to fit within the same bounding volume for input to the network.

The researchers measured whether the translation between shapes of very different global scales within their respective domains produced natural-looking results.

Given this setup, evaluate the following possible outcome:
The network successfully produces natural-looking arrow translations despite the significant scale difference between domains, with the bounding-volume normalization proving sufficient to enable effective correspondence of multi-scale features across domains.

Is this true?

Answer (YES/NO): NO